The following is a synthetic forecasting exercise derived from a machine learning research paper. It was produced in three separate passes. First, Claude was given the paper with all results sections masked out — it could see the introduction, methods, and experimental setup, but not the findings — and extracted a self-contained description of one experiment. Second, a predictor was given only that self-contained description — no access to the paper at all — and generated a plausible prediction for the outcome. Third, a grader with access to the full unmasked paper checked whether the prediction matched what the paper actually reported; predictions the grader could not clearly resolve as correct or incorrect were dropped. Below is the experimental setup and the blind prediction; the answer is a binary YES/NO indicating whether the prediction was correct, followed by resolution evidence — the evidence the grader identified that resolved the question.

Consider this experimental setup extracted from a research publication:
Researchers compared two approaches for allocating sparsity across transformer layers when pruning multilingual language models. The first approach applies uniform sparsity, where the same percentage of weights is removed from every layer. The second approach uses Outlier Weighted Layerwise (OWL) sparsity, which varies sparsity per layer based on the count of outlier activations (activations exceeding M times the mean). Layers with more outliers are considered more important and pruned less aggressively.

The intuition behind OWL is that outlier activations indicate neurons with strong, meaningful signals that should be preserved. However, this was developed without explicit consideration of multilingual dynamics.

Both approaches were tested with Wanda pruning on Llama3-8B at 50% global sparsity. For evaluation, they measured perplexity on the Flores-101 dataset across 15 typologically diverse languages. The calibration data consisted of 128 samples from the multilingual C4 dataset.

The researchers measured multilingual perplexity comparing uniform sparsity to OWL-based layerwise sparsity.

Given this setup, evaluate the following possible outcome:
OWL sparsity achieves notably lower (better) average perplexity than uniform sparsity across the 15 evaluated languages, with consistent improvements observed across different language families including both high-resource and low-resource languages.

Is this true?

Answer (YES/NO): NO